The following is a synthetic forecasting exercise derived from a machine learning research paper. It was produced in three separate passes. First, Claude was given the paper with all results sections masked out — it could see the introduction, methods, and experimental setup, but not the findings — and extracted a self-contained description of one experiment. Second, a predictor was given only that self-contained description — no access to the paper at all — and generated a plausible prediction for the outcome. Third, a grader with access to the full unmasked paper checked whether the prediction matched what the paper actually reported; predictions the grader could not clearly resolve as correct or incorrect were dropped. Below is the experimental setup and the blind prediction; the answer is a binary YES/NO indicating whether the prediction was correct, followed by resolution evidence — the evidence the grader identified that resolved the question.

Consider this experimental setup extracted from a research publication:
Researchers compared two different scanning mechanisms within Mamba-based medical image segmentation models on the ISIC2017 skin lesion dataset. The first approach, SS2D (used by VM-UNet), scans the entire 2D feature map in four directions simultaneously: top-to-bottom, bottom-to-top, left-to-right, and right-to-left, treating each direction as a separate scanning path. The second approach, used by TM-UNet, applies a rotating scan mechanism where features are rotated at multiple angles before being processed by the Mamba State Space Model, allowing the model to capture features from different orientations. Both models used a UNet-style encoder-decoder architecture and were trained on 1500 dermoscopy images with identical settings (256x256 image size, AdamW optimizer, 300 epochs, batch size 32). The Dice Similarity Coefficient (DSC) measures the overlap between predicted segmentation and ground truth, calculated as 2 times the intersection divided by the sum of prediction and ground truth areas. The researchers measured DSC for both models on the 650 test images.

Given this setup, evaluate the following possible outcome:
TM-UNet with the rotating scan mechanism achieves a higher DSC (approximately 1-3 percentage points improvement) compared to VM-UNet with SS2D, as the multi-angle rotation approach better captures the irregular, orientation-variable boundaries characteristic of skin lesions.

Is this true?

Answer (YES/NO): NO